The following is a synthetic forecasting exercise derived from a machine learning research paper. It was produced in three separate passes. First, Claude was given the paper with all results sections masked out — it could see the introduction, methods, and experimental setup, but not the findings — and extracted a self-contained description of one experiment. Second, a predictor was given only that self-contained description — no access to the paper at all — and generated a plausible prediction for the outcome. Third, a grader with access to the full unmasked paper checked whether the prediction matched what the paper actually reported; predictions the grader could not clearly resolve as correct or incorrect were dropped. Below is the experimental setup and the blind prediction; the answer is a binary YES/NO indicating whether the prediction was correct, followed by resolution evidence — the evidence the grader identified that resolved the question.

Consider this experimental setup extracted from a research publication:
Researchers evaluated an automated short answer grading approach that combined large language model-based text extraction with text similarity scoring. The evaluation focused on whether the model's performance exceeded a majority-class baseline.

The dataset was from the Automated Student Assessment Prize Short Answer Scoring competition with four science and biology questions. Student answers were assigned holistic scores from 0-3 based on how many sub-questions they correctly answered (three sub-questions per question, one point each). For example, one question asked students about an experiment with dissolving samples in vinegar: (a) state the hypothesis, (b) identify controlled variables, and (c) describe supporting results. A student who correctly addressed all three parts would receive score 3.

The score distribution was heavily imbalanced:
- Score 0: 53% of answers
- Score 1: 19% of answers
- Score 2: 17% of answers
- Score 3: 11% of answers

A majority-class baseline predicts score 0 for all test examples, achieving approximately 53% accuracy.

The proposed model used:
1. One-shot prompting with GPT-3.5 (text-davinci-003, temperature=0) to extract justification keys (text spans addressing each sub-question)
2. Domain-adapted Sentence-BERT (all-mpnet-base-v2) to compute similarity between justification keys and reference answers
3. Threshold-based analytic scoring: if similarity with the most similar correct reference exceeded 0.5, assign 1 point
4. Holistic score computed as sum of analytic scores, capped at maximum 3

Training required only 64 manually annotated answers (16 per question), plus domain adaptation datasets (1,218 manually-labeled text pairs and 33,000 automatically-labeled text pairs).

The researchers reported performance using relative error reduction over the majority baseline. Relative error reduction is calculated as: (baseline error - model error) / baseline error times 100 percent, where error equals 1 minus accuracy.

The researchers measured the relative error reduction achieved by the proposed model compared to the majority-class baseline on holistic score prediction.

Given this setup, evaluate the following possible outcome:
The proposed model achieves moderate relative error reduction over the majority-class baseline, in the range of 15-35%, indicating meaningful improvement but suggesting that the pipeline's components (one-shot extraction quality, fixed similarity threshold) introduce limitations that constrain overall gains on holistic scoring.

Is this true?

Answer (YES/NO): YES